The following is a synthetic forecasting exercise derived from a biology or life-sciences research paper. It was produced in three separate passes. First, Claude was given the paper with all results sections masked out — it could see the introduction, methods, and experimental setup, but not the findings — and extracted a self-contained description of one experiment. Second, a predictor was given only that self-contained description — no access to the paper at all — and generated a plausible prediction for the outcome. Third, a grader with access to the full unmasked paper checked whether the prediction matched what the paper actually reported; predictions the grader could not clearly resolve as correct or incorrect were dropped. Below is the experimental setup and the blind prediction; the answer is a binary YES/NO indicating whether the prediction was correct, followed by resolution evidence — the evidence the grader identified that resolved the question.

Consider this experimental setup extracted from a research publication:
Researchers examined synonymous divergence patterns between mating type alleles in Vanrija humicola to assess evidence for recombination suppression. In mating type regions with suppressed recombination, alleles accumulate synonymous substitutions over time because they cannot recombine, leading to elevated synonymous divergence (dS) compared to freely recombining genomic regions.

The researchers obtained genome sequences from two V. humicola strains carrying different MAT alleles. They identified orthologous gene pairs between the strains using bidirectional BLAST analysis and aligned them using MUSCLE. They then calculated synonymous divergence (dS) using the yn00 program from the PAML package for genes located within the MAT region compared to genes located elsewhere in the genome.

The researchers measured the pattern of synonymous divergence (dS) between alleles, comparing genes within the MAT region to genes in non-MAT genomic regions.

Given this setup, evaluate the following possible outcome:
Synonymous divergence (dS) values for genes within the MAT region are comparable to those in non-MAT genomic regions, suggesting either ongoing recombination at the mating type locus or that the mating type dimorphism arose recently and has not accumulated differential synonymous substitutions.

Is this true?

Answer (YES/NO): NO